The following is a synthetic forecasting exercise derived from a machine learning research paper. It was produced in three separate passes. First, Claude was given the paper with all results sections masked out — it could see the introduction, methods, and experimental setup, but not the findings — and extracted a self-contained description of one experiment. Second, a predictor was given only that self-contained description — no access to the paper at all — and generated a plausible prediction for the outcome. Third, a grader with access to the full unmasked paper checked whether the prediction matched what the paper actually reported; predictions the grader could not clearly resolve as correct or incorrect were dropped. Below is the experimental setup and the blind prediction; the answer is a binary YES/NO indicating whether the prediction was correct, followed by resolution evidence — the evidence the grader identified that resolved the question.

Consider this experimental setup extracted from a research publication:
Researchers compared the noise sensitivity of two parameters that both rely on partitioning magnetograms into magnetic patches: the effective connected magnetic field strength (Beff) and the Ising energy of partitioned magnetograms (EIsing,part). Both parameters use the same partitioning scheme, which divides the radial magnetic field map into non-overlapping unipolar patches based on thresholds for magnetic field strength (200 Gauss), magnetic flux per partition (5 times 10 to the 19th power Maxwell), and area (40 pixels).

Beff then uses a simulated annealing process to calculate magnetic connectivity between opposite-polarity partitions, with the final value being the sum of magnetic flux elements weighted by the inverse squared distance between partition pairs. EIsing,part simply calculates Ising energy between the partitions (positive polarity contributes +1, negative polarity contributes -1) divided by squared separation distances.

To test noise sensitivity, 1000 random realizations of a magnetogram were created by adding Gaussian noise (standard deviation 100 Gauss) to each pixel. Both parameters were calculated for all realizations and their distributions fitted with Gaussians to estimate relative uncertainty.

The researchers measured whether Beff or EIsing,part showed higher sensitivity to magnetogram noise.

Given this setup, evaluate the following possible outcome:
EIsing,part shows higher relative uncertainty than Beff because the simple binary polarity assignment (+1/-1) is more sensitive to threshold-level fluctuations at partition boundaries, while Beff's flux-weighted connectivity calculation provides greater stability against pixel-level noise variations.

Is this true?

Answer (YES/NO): NO